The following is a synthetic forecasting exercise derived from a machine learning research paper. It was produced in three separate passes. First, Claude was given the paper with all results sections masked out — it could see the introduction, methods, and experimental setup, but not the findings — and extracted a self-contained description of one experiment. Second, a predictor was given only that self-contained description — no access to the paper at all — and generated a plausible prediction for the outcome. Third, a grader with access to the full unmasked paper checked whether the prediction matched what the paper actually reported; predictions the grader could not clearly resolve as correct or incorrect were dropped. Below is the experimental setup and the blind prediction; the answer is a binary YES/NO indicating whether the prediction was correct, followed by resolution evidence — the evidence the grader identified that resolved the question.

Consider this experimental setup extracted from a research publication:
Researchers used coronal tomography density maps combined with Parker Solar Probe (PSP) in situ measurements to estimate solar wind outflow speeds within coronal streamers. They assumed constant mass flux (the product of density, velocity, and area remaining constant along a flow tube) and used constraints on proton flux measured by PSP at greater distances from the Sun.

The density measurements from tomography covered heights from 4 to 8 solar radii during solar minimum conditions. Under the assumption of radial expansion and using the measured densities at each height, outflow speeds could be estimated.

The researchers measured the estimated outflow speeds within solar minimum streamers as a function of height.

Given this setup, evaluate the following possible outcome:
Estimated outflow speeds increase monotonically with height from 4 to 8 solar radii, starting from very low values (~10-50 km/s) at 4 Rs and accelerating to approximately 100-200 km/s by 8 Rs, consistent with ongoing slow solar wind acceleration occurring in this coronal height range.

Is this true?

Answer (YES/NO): NO